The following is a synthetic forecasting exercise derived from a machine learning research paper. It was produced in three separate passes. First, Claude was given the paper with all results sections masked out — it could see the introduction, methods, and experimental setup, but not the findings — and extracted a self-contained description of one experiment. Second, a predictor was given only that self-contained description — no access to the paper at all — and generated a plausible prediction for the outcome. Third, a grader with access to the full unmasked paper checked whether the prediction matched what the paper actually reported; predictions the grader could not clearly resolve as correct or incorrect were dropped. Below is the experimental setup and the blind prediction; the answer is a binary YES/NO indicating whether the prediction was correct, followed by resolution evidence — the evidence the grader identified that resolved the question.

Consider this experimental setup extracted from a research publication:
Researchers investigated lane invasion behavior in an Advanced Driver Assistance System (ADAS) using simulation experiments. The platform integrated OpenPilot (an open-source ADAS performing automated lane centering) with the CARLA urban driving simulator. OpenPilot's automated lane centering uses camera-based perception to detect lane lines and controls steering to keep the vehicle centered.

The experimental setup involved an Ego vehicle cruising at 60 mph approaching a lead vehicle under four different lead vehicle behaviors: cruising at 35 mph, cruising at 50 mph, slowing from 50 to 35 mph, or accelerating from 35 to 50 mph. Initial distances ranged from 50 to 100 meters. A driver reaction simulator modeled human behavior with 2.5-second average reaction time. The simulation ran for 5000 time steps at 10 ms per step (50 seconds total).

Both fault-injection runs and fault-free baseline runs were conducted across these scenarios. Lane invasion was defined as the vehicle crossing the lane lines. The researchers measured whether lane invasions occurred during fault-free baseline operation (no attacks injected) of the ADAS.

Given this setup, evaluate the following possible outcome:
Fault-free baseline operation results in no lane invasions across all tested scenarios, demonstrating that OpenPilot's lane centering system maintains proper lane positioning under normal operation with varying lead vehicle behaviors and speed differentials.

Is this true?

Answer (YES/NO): NO